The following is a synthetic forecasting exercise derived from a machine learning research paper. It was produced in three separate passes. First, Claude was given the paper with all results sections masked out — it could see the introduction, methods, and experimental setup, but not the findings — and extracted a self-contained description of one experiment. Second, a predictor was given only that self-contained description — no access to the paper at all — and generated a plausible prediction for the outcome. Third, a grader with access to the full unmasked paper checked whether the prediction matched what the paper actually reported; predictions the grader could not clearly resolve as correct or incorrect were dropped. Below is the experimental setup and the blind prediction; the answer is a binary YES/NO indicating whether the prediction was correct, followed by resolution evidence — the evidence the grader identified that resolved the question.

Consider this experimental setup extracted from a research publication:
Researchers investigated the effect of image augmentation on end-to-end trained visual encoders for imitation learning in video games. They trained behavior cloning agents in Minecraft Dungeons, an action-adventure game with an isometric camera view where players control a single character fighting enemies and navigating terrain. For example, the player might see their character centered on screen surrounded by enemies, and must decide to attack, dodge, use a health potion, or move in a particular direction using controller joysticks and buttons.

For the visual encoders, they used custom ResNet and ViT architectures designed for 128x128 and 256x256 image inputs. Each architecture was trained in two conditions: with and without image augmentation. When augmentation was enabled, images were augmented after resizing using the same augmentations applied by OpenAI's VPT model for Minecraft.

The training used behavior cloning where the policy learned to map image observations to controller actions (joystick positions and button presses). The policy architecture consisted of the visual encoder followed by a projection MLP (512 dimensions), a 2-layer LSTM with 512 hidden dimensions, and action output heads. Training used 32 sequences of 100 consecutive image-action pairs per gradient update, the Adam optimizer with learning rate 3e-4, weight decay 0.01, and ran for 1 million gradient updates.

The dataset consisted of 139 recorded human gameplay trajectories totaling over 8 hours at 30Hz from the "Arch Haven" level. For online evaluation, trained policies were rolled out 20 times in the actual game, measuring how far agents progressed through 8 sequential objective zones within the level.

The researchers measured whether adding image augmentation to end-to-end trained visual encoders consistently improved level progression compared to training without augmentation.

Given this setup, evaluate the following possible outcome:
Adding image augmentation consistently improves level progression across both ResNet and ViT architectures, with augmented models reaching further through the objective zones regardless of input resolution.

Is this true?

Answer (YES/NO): YES